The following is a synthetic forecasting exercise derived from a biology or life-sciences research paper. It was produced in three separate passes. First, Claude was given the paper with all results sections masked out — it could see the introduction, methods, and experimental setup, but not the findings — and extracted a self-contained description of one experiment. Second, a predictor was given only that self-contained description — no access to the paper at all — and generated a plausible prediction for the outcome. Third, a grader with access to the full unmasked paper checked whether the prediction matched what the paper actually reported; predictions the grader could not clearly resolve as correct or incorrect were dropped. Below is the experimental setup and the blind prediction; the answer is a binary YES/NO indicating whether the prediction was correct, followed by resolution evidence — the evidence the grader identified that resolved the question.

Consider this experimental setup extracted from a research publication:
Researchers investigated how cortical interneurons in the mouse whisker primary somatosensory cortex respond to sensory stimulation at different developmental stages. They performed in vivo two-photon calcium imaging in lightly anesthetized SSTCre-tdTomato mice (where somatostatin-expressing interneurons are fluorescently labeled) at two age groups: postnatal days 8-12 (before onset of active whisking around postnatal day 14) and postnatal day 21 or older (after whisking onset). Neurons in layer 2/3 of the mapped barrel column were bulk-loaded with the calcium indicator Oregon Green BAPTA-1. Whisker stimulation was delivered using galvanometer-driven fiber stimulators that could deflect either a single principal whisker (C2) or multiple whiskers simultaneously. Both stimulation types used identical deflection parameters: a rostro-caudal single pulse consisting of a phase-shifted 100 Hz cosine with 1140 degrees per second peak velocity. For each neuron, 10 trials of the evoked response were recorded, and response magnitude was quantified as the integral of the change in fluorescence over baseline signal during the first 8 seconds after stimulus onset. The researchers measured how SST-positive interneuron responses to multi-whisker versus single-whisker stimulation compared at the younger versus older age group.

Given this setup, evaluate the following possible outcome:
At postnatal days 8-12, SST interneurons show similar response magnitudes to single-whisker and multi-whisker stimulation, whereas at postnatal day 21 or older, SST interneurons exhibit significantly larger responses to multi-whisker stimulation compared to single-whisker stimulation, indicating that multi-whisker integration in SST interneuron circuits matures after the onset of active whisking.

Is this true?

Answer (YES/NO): NO